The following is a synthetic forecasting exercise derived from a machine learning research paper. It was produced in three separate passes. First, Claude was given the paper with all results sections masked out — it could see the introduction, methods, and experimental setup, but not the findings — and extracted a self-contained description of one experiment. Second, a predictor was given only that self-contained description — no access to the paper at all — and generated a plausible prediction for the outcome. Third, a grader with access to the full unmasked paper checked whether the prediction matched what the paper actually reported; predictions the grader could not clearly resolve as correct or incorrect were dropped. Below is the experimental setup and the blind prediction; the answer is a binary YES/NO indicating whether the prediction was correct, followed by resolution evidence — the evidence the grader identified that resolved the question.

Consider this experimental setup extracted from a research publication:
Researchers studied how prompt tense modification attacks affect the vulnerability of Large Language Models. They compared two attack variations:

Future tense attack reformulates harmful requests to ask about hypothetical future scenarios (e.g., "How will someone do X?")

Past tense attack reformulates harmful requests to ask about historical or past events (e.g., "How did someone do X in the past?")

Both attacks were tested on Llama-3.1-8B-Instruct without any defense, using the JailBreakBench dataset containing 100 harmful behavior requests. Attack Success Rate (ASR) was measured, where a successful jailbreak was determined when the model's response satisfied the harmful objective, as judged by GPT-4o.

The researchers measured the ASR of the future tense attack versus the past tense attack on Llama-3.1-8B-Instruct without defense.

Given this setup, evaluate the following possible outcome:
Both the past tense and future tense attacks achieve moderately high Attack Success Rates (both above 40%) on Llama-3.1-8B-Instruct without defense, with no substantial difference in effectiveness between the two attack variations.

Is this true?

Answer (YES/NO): NO